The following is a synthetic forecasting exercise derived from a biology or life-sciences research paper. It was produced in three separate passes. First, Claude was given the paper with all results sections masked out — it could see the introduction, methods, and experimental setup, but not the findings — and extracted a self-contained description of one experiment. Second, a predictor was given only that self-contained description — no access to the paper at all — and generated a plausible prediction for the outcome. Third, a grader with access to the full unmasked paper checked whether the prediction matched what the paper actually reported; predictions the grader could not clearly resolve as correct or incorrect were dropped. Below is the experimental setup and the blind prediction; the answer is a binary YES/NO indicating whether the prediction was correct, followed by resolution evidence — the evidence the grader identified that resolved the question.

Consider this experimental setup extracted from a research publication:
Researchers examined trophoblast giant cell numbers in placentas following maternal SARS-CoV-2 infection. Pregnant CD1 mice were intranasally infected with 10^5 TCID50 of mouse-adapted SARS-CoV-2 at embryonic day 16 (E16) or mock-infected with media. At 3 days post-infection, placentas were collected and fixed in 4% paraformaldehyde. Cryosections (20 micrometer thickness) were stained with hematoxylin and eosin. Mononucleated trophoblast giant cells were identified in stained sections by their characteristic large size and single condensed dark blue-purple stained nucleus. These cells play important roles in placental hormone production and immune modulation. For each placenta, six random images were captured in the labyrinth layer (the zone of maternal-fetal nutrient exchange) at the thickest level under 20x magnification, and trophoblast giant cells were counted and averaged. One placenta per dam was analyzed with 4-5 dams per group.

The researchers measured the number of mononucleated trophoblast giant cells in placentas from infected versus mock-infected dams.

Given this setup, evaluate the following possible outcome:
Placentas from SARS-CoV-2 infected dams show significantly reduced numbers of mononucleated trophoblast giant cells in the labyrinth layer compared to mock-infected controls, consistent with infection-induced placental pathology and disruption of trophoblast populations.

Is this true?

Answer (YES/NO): YES